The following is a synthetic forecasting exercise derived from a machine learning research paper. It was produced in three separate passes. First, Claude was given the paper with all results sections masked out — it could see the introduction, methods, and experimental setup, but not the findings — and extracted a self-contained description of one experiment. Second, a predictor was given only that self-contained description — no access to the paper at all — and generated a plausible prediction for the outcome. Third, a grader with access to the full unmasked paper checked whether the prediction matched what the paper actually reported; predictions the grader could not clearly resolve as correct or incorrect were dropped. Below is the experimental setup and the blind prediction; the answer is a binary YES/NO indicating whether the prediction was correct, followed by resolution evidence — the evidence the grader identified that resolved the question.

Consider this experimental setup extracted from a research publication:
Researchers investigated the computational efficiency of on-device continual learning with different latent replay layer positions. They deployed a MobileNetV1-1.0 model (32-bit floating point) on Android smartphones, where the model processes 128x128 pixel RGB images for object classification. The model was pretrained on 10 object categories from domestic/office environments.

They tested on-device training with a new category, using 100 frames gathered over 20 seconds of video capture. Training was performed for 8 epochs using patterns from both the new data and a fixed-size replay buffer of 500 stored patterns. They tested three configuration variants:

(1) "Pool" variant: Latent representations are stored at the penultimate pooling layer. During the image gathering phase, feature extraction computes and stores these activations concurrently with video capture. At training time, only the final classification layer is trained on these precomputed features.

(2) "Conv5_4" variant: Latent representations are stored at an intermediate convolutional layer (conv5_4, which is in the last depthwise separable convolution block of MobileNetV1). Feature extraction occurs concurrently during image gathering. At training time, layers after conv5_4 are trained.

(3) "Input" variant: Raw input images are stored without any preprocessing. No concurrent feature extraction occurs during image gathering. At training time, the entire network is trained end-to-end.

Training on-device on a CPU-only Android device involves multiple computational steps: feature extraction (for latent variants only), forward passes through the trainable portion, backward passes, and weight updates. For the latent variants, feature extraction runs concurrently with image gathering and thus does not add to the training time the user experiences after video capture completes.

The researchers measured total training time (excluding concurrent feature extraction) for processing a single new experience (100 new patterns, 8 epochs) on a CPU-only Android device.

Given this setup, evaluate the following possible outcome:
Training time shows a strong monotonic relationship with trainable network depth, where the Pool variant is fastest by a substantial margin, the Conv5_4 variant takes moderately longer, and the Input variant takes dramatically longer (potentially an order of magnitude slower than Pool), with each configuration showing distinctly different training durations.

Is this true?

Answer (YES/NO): NO